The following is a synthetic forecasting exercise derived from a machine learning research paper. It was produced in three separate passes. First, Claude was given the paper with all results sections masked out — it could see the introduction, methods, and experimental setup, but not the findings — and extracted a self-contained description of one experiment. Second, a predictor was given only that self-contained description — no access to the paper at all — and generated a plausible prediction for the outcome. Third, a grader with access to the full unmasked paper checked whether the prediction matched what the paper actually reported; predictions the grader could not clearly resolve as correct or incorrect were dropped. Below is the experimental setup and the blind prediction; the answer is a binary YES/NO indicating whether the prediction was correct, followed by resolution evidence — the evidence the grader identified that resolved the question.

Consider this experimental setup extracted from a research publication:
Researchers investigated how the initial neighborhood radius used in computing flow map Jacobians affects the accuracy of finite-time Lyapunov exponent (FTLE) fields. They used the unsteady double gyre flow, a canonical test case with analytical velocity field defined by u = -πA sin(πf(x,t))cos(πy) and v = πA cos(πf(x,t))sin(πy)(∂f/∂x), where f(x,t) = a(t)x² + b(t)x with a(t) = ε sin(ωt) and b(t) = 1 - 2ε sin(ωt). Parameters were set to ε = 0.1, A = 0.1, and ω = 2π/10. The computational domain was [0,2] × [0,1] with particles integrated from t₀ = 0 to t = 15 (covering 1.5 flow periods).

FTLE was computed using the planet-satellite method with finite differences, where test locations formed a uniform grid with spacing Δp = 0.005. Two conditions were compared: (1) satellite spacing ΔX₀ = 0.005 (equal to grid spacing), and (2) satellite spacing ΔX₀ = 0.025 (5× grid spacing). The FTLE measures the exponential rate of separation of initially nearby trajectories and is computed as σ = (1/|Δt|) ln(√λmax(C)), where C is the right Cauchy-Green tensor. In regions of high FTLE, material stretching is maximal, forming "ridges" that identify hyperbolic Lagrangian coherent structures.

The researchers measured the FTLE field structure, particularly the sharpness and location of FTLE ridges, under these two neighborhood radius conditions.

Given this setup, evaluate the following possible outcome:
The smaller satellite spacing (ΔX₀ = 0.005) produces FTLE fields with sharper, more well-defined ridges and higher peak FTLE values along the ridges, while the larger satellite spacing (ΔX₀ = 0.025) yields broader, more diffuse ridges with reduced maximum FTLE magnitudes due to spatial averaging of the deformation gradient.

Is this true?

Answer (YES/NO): NO